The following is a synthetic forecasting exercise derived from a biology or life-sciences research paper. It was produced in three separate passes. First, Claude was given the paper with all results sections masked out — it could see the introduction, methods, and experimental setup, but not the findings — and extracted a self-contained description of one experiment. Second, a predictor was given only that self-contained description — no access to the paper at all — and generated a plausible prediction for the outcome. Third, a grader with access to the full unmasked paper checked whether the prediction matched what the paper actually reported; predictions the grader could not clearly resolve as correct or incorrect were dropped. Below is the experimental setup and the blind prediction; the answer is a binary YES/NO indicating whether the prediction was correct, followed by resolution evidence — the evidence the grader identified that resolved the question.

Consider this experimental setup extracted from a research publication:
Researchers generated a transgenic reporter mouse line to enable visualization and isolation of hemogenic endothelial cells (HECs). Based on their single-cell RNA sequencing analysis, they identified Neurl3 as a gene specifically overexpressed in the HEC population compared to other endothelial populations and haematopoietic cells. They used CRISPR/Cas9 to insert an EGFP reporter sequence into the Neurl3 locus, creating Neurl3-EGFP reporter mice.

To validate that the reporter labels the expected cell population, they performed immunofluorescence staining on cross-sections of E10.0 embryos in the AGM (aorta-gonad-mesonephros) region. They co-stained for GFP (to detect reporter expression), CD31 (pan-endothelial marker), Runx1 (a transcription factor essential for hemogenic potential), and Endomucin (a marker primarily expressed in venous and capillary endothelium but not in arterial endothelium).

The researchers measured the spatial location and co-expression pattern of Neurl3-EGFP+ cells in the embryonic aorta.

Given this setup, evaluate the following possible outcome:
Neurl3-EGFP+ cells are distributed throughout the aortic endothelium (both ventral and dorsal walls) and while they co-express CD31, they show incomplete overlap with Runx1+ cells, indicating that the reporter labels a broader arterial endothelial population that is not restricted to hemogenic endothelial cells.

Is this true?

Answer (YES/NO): NO